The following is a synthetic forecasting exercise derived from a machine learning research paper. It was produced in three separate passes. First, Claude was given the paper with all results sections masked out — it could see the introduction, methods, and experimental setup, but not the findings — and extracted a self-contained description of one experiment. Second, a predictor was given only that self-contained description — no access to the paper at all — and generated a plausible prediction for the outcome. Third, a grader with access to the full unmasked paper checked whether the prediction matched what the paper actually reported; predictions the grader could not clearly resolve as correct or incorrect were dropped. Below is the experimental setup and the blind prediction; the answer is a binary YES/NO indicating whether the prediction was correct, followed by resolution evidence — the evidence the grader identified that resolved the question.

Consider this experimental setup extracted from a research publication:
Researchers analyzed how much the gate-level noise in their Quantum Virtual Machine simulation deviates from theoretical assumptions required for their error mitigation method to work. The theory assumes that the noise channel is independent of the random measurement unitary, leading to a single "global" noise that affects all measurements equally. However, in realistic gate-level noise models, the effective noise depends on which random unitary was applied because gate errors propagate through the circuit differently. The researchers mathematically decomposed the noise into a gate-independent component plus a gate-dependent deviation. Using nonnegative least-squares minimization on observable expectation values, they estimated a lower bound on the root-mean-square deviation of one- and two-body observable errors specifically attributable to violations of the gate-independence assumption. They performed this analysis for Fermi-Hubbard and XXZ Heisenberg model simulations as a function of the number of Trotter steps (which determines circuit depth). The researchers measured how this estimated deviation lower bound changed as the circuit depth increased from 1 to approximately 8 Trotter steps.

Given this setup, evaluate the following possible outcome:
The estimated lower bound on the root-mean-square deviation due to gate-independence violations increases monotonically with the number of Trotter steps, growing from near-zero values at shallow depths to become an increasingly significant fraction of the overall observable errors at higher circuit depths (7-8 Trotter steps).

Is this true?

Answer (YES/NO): NO